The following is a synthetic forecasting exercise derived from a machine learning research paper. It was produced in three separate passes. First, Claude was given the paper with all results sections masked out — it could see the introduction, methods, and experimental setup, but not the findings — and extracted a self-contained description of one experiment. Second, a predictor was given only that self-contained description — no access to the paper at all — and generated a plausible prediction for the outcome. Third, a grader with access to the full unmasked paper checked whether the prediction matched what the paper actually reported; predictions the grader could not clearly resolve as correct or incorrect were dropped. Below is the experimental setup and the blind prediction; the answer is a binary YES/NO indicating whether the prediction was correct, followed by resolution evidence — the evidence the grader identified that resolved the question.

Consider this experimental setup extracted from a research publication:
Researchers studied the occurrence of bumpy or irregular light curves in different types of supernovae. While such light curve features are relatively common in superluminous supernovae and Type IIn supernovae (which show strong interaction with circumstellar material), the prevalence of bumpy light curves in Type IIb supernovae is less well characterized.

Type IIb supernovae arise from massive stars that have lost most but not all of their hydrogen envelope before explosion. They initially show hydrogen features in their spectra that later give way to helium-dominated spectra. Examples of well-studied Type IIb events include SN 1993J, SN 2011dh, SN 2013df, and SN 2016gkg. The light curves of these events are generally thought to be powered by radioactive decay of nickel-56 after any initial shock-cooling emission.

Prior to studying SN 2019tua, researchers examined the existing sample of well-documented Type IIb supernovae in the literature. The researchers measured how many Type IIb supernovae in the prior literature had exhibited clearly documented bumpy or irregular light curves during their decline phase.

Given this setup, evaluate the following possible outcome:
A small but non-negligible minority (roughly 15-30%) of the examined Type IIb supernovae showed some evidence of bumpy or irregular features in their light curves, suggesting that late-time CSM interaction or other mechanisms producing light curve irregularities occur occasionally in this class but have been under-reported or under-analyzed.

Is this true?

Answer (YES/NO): NO